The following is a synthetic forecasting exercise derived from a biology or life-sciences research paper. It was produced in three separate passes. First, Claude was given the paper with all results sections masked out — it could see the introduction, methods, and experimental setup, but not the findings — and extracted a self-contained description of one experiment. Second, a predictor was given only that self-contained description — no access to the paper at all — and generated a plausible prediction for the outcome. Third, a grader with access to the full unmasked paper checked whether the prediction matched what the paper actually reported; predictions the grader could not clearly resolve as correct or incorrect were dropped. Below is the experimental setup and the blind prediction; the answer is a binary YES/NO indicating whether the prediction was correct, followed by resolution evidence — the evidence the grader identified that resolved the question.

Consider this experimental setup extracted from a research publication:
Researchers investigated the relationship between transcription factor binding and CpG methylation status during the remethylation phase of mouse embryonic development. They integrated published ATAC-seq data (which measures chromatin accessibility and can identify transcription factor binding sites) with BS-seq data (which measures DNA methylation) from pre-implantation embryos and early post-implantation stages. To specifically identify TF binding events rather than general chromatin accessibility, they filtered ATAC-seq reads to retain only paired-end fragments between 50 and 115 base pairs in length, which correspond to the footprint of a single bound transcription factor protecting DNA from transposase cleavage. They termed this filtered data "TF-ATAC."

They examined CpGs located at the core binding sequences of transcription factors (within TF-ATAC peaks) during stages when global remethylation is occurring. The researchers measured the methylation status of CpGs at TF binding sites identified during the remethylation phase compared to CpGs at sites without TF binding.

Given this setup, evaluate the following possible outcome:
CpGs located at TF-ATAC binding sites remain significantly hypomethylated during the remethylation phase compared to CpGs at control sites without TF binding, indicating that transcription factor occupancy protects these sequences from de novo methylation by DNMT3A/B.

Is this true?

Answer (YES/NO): YES